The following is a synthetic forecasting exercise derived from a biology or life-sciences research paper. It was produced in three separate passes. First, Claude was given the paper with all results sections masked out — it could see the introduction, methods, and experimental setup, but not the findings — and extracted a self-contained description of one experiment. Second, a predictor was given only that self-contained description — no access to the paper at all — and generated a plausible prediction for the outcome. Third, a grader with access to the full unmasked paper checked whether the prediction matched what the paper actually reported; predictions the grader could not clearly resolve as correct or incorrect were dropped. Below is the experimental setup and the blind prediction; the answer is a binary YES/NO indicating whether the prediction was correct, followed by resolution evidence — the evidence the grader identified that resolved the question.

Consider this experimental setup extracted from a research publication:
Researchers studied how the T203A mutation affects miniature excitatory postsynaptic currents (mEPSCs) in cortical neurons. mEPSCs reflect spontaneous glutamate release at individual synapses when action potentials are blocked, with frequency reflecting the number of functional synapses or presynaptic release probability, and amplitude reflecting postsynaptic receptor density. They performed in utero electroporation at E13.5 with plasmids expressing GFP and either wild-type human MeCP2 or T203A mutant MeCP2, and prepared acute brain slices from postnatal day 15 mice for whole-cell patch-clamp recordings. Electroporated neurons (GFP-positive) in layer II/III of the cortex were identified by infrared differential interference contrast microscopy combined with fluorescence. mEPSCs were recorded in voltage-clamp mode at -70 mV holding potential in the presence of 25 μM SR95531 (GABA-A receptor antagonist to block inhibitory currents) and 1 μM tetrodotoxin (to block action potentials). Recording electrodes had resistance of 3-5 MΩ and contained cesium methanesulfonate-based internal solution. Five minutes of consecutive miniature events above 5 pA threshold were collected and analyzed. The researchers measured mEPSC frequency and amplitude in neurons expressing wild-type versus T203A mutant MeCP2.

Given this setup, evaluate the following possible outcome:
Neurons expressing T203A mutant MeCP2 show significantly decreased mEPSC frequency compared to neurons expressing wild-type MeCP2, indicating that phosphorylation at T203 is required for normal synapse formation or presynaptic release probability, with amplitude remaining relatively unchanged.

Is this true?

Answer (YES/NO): NO